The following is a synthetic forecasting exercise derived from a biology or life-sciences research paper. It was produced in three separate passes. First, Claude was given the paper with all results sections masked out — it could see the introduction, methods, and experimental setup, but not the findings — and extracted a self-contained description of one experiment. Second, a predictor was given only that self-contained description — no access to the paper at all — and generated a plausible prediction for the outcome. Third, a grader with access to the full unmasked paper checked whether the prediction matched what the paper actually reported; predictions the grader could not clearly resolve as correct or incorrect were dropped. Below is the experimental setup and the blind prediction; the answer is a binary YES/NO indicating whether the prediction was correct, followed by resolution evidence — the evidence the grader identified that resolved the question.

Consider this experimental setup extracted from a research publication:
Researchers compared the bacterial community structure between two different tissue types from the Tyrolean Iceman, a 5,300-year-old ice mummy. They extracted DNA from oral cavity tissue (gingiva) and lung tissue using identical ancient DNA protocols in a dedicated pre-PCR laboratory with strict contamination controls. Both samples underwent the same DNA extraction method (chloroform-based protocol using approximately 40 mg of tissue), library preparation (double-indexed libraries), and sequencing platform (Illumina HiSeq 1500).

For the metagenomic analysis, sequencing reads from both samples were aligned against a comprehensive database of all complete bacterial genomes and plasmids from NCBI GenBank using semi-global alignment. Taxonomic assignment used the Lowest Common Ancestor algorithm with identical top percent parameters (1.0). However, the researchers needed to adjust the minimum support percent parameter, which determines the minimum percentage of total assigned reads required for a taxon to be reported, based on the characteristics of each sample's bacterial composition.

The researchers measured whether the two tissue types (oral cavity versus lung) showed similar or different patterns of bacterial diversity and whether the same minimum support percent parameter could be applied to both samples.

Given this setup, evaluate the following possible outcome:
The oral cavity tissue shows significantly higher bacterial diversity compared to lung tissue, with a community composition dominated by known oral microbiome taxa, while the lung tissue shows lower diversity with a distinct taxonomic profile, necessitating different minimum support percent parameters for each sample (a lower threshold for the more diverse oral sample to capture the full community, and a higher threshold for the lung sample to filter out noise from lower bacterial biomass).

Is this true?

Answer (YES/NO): NO